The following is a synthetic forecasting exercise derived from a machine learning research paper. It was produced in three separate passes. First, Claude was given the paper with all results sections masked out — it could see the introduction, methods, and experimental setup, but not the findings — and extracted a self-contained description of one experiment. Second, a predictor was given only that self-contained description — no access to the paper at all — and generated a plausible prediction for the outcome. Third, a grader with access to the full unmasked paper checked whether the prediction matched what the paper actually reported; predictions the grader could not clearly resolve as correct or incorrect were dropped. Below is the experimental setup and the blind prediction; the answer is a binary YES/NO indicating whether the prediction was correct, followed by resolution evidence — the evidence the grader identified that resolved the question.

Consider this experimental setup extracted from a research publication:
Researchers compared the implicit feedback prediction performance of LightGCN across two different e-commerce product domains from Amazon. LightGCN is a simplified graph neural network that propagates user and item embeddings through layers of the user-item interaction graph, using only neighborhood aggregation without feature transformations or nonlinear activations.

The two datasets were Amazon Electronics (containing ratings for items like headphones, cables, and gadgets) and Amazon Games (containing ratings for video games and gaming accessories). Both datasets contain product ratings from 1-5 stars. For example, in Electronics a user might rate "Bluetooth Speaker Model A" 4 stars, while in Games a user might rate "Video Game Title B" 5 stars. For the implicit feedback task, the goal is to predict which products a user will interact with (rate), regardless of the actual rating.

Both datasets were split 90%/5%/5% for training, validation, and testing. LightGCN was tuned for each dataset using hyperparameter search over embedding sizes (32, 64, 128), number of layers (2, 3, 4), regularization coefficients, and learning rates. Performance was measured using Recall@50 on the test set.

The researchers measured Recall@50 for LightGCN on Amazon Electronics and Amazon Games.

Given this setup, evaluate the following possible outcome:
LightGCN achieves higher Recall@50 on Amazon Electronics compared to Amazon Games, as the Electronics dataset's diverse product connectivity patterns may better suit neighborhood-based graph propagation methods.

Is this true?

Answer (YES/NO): NO